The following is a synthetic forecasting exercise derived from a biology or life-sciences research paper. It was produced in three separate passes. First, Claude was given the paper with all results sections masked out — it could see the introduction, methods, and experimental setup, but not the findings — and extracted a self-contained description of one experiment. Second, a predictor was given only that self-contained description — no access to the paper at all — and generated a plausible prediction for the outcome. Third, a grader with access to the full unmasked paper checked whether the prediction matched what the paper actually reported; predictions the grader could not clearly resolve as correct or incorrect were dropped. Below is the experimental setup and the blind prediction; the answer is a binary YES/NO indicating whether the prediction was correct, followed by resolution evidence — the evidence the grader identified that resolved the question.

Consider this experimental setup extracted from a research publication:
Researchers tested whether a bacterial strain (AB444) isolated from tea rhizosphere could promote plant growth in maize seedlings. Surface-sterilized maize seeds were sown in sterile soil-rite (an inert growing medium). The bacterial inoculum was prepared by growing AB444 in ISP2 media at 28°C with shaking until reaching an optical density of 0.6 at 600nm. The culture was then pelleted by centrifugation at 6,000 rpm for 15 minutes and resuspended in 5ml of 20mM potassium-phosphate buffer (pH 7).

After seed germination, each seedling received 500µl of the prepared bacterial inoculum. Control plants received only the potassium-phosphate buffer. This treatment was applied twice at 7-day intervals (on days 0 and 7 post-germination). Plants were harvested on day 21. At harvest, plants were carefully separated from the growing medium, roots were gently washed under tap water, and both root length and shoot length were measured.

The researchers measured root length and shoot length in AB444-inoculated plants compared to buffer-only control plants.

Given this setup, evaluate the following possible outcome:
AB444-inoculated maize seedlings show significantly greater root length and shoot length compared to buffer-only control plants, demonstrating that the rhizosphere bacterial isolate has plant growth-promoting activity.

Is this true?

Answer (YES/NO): NO